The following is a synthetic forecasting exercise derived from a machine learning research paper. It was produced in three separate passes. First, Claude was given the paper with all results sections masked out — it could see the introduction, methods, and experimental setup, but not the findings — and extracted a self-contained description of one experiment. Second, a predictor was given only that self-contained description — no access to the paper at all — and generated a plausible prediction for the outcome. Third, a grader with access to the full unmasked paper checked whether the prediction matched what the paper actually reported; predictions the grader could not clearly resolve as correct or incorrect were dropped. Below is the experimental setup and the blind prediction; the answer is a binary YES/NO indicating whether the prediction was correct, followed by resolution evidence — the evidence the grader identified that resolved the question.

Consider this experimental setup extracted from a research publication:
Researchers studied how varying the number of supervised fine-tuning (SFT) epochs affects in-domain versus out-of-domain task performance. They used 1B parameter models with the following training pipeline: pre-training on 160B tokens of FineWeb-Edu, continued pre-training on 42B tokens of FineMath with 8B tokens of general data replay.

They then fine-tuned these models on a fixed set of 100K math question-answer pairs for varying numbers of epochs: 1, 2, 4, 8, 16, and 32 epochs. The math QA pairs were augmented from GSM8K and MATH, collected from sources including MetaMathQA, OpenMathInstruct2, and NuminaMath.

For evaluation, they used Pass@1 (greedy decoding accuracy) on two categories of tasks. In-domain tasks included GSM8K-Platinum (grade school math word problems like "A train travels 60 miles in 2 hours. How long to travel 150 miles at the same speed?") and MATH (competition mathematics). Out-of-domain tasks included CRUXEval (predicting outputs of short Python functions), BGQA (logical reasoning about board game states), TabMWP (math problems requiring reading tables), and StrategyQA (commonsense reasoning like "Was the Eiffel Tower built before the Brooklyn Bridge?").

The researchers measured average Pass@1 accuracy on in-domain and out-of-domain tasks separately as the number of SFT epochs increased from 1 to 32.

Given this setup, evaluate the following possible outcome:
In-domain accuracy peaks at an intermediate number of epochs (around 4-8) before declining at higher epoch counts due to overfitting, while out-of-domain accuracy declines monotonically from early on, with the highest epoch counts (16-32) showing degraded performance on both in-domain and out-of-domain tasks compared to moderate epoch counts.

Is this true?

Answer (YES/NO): NO